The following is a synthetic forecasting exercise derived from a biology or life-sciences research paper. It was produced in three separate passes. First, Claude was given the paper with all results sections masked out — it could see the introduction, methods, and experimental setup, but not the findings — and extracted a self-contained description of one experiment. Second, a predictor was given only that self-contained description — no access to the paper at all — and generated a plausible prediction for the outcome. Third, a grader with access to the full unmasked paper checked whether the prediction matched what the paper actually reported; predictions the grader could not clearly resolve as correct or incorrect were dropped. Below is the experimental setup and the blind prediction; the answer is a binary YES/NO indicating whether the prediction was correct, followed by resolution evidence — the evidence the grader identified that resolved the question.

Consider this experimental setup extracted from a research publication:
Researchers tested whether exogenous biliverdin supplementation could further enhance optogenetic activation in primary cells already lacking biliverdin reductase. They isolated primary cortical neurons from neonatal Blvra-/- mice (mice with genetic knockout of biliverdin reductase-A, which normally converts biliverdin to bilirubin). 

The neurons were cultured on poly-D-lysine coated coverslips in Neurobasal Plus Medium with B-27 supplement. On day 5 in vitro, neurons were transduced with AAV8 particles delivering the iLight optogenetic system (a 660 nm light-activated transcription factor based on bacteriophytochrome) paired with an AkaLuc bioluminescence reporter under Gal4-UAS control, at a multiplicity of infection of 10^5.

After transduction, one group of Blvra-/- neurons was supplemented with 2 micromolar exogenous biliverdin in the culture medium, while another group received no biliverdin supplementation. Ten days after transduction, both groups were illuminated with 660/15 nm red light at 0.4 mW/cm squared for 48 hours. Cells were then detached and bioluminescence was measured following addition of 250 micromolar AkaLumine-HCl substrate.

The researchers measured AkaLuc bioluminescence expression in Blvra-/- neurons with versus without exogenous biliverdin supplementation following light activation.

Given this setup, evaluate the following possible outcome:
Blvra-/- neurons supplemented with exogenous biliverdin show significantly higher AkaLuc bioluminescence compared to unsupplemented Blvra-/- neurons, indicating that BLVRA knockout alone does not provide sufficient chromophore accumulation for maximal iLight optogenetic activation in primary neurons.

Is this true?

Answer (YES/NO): NO